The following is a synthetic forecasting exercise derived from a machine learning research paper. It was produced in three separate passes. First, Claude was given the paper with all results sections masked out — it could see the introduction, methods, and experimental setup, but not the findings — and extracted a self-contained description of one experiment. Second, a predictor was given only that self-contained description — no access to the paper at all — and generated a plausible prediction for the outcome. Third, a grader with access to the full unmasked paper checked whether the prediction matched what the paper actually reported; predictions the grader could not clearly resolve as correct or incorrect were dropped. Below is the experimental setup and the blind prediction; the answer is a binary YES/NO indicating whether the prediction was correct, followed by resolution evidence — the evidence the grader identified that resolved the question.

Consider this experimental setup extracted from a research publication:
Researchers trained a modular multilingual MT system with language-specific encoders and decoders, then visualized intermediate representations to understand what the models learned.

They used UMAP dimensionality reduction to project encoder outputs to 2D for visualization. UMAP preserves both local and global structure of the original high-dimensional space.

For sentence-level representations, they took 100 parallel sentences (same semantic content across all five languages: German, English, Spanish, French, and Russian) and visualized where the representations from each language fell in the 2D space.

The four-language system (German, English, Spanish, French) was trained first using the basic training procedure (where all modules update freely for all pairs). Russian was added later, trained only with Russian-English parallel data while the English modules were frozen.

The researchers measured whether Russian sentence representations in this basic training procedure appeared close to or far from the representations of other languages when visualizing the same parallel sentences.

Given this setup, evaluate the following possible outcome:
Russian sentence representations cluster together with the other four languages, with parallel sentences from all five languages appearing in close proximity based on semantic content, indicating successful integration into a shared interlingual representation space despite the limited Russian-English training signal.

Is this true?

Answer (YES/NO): NO